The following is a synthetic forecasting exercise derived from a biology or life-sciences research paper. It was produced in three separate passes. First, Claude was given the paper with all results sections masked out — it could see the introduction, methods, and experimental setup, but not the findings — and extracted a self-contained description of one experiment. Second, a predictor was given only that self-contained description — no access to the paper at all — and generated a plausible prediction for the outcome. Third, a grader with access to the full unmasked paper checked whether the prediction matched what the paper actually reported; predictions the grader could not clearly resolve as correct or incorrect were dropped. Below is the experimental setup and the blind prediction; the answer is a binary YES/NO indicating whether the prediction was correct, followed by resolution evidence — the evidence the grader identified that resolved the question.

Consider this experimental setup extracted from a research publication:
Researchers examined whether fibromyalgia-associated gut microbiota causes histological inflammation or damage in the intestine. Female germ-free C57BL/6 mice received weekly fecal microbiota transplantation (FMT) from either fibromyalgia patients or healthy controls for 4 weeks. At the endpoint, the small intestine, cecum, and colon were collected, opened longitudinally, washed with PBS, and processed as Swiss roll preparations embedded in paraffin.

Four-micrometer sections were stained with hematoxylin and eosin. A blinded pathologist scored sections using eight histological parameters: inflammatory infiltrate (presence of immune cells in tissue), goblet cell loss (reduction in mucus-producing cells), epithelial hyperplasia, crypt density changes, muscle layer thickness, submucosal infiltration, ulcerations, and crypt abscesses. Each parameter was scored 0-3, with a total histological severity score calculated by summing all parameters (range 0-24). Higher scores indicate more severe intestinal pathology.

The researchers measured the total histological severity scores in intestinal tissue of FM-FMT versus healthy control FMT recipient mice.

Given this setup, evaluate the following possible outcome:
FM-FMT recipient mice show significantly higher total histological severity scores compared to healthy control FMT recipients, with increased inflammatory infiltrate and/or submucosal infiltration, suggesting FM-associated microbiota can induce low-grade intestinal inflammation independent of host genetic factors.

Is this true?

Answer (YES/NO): NO